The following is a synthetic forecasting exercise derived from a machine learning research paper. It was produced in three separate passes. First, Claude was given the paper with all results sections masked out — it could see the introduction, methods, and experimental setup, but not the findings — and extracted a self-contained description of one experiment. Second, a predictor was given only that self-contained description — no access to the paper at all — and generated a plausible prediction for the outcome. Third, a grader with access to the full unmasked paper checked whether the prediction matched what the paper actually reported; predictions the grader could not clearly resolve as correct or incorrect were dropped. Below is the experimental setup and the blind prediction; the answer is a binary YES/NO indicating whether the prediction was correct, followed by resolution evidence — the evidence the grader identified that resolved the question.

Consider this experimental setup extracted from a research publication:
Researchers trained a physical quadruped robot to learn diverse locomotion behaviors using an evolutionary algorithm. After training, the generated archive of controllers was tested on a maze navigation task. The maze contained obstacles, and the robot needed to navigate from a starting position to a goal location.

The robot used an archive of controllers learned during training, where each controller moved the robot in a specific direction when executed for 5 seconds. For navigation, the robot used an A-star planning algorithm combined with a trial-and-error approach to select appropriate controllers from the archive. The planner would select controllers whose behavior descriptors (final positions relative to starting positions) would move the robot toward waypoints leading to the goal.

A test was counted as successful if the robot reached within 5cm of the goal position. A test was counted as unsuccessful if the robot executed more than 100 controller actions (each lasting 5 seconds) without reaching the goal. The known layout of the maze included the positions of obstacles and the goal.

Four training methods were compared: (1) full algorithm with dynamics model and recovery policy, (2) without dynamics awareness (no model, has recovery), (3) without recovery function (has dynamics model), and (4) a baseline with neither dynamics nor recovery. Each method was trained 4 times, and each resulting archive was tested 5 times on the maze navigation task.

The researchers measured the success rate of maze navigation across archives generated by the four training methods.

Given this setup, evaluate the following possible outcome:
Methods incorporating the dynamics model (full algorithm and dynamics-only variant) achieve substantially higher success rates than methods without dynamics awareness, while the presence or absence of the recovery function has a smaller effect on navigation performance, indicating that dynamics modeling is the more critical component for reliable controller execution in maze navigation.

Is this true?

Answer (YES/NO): NO